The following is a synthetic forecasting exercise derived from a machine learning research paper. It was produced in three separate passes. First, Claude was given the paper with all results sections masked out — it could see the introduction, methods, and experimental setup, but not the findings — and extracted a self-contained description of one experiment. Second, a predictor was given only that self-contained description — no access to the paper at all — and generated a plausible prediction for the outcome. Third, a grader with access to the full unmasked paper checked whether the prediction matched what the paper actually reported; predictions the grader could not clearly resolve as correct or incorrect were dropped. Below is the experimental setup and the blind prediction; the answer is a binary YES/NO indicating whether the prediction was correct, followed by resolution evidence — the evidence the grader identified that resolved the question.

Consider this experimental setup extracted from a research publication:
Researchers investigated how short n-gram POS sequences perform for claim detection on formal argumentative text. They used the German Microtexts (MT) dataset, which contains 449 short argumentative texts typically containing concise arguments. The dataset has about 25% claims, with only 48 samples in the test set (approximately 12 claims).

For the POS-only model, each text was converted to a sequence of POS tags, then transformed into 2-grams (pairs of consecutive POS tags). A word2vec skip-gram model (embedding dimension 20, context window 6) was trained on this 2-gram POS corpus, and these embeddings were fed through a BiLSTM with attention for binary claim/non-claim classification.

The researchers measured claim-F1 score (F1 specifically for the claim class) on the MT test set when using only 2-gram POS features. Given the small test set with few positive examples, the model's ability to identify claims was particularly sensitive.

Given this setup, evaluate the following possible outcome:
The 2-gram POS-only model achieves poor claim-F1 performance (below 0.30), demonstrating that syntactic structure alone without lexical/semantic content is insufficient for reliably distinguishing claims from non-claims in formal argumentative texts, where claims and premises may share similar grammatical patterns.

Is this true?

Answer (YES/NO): YES